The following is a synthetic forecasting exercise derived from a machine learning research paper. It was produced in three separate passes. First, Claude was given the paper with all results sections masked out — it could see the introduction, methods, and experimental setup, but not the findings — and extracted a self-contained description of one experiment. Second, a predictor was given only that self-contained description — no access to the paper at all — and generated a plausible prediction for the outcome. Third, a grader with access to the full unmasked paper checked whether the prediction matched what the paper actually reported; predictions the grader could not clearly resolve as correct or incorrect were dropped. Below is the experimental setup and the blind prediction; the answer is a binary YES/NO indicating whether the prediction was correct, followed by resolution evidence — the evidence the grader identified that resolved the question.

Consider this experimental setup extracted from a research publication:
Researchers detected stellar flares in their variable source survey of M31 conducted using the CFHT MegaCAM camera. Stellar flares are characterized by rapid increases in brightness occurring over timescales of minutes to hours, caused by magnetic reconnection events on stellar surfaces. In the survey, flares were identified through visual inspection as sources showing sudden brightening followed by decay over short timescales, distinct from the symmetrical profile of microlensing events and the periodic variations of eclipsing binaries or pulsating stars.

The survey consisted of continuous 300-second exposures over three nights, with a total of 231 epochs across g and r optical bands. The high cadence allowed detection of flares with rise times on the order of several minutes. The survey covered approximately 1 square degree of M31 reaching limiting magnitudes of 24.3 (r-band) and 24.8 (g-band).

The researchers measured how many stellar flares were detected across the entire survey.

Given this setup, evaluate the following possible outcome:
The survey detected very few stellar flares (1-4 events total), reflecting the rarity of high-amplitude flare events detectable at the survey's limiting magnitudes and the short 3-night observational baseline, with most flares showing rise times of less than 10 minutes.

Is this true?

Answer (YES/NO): NO